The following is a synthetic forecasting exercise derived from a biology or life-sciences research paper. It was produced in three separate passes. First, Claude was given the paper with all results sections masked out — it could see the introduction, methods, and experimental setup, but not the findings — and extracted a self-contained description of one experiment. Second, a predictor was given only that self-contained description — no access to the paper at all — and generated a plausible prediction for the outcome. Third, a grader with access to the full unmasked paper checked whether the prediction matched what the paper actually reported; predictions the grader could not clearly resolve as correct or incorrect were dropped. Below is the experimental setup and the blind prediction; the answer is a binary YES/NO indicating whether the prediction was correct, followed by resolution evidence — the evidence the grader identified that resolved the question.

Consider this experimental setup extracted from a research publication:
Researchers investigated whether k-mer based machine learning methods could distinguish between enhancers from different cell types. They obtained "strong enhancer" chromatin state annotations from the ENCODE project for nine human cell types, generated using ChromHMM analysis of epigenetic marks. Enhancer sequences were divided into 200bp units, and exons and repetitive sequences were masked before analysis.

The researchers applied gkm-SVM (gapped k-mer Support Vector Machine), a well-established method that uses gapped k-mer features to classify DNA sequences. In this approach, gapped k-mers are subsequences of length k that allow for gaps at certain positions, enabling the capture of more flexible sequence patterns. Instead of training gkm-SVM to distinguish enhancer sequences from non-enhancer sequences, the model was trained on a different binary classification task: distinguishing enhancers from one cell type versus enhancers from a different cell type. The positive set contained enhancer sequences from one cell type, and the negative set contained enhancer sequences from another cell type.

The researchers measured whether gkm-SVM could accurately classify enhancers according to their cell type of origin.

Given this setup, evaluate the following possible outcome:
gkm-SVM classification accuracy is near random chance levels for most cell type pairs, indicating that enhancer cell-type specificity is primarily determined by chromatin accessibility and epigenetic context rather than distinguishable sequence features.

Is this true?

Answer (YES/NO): NO